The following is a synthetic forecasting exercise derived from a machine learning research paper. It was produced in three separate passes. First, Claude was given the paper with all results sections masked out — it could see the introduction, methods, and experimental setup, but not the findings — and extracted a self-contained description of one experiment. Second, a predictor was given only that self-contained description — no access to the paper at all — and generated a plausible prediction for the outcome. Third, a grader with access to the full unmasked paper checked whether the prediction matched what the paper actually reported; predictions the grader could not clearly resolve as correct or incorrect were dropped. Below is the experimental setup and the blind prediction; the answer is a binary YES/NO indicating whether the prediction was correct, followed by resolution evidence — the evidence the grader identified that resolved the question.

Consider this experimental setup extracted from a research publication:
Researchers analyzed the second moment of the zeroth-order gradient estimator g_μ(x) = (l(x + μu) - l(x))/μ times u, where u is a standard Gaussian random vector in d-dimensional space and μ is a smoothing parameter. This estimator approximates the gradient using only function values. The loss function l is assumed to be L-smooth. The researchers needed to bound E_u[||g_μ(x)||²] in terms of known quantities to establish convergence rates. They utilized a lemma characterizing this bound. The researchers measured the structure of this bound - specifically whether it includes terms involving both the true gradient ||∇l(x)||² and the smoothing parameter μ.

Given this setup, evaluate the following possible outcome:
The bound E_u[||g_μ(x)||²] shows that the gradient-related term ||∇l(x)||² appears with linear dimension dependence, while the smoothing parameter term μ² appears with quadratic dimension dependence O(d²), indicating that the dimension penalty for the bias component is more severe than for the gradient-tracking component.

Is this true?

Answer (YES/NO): NO